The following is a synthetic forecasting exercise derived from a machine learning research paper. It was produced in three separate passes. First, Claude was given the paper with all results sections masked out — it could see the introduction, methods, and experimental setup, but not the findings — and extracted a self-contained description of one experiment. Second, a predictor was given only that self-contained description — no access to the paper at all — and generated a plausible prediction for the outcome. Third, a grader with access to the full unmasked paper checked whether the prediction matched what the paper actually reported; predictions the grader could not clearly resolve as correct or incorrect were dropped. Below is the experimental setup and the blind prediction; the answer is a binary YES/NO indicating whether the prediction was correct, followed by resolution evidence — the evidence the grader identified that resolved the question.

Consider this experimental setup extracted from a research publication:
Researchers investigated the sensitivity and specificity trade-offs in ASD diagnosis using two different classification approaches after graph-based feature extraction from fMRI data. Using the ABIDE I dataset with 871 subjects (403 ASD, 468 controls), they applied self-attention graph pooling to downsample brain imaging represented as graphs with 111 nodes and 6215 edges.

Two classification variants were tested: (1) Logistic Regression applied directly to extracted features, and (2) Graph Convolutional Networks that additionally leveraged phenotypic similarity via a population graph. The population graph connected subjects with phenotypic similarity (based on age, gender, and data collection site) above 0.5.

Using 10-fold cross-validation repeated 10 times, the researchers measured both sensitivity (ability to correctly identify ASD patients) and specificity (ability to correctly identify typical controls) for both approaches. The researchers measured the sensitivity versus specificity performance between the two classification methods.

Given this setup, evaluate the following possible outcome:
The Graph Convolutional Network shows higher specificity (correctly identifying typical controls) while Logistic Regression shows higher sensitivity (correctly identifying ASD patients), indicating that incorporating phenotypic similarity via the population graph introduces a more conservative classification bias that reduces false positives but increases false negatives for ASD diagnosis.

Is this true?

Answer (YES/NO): YES